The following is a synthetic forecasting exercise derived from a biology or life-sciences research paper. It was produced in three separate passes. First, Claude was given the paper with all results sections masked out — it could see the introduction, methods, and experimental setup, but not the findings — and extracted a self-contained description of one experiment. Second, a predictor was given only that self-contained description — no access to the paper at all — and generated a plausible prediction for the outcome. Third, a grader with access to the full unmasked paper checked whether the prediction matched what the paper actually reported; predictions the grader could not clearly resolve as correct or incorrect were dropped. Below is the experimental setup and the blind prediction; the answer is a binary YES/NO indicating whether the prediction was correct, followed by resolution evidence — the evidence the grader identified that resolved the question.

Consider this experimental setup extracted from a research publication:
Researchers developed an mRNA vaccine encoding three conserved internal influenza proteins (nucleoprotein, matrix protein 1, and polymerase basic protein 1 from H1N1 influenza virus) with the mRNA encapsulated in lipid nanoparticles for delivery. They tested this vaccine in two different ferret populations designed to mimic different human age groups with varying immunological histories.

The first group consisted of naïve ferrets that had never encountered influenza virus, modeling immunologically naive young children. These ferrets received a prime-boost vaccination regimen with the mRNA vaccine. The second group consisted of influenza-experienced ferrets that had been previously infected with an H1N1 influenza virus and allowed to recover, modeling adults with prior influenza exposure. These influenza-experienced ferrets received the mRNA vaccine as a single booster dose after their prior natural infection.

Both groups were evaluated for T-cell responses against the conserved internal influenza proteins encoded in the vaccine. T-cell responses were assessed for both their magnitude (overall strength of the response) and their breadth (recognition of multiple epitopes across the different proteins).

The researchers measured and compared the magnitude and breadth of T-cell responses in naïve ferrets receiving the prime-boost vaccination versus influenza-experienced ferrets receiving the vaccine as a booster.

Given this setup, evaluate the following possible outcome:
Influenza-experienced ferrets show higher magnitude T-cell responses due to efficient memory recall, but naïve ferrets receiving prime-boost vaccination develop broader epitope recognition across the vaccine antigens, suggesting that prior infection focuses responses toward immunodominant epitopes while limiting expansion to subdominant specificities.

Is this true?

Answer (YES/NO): NO